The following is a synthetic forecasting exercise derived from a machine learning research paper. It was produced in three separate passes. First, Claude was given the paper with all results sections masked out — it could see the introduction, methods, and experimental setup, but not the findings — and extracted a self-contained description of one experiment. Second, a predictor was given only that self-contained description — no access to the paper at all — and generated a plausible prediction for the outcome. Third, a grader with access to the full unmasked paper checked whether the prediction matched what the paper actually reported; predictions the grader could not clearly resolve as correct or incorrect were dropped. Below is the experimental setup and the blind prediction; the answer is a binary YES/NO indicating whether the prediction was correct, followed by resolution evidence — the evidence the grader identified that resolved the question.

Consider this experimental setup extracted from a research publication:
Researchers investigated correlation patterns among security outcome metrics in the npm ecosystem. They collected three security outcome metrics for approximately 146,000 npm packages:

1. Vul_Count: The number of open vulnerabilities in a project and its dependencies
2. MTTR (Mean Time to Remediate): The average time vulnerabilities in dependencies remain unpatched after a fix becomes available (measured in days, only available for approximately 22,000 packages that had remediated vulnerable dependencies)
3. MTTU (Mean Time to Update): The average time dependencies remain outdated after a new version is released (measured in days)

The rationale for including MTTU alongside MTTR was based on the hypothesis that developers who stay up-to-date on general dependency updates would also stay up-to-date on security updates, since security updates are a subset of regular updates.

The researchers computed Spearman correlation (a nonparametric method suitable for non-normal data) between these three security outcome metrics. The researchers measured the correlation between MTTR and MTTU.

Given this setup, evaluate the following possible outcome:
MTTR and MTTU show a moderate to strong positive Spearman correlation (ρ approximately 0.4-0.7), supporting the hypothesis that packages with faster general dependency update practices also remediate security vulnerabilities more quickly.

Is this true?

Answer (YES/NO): YES